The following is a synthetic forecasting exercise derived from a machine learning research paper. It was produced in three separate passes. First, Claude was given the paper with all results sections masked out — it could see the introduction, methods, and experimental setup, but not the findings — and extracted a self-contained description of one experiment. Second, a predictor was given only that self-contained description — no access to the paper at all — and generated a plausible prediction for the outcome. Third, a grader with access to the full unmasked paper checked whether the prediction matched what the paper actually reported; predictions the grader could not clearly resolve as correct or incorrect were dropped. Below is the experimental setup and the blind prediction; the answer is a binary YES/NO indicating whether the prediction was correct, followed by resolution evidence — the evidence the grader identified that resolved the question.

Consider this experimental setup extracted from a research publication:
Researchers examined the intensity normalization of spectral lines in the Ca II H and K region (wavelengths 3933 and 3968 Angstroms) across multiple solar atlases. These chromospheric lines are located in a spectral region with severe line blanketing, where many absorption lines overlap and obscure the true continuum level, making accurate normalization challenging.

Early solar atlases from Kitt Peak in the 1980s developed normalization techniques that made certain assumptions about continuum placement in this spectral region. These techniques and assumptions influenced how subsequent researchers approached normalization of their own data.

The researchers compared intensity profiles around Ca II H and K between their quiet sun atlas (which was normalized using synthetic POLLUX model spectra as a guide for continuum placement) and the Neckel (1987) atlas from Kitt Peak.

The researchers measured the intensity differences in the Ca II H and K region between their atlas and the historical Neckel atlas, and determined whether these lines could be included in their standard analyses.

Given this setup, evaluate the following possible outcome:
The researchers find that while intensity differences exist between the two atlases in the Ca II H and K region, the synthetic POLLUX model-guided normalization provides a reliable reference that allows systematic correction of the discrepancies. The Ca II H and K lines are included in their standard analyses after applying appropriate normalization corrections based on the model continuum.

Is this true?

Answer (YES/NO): NO